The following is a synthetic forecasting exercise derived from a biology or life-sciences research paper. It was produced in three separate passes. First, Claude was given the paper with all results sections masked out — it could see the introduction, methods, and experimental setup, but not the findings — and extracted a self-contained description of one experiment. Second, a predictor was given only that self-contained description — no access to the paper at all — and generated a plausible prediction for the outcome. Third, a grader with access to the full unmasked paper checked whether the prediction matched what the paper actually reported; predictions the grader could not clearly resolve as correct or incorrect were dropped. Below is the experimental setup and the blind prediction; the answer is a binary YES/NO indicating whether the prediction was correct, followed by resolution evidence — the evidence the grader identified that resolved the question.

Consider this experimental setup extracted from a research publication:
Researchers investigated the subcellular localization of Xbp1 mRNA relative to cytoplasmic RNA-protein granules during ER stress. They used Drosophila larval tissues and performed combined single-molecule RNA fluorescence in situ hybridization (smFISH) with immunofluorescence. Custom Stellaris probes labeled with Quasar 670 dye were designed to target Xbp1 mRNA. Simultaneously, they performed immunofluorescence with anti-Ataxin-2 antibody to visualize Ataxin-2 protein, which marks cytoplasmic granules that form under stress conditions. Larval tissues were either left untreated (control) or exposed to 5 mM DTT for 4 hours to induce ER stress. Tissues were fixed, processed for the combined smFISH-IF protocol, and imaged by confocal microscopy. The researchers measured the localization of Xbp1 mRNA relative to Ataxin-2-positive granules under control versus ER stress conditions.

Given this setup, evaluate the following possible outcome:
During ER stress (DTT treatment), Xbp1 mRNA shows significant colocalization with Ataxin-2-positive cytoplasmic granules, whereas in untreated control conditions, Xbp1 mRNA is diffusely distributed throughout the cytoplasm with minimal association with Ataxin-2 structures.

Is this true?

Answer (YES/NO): YES